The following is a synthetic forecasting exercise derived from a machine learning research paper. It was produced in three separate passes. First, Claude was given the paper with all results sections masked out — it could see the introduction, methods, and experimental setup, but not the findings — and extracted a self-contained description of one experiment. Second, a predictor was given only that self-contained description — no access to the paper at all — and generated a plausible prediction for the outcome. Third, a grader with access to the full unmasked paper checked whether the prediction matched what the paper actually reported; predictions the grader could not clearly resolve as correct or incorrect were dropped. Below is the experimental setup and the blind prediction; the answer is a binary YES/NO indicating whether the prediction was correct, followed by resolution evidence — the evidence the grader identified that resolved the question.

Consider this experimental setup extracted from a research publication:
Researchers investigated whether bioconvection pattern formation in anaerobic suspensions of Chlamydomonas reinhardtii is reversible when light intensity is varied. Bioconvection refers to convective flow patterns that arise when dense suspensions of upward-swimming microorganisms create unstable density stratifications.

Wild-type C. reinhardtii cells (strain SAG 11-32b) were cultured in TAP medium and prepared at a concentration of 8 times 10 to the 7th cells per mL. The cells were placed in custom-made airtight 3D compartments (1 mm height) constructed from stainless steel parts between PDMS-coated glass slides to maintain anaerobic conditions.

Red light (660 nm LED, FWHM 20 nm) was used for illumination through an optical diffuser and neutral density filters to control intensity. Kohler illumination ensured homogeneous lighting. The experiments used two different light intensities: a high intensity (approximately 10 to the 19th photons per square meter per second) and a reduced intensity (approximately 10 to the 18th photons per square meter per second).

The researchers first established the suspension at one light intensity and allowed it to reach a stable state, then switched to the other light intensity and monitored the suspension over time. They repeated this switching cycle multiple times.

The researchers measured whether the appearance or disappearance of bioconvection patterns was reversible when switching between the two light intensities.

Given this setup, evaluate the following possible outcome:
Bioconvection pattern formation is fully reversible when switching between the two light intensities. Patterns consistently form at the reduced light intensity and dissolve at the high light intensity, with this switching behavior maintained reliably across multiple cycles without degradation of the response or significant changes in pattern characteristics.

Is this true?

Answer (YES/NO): YES